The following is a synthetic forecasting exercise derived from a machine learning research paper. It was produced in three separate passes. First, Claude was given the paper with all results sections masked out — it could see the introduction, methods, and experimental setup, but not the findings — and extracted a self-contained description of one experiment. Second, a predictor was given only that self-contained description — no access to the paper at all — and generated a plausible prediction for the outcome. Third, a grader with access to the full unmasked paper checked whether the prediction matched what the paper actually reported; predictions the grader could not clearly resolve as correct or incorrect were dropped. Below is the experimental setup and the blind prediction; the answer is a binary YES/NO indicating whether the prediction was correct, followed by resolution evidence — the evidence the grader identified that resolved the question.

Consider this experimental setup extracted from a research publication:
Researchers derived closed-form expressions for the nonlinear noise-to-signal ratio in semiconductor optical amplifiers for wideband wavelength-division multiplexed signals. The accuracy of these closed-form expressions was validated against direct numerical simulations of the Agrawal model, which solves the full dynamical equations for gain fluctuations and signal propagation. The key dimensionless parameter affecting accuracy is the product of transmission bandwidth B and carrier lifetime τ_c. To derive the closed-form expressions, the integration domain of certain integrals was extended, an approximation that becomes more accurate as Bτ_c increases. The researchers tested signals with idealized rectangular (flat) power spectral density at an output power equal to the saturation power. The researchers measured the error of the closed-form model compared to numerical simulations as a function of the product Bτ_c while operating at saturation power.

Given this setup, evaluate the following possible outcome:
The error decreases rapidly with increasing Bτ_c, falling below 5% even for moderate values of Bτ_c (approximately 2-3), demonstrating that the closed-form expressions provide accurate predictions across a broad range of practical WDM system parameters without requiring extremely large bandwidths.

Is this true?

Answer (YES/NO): NO